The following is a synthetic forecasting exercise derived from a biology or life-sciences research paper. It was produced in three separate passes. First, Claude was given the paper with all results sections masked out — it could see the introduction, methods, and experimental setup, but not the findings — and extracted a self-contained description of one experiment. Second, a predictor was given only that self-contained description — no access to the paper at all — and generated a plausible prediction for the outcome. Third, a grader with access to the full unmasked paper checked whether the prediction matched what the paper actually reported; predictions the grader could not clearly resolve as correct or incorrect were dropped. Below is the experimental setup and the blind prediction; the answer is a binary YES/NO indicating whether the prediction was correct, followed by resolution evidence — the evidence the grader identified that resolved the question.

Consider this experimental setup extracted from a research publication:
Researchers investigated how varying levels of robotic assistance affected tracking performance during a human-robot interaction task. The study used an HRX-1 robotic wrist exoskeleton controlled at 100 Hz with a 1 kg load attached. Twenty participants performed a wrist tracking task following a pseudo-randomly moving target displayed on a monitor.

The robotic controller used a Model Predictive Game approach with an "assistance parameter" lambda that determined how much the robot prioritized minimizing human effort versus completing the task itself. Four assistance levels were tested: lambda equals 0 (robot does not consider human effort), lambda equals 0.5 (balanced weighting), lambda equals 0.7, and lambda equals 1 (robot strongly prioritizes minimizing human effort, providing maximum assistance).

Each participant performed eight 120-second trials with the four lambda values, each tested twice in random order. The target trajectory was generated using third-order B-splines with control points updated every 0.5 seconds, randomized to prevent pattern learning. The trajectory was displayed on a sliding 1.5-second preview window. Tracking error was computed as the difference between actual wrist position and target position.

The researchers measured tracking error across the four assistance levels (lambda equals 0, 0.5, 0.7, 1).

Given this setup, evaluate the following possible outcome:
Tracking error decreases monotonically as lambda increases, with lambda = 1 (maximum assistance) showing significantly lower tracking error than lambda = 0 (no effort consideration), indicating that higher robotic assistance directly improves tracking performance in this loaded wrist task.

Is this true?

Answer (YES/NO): NO